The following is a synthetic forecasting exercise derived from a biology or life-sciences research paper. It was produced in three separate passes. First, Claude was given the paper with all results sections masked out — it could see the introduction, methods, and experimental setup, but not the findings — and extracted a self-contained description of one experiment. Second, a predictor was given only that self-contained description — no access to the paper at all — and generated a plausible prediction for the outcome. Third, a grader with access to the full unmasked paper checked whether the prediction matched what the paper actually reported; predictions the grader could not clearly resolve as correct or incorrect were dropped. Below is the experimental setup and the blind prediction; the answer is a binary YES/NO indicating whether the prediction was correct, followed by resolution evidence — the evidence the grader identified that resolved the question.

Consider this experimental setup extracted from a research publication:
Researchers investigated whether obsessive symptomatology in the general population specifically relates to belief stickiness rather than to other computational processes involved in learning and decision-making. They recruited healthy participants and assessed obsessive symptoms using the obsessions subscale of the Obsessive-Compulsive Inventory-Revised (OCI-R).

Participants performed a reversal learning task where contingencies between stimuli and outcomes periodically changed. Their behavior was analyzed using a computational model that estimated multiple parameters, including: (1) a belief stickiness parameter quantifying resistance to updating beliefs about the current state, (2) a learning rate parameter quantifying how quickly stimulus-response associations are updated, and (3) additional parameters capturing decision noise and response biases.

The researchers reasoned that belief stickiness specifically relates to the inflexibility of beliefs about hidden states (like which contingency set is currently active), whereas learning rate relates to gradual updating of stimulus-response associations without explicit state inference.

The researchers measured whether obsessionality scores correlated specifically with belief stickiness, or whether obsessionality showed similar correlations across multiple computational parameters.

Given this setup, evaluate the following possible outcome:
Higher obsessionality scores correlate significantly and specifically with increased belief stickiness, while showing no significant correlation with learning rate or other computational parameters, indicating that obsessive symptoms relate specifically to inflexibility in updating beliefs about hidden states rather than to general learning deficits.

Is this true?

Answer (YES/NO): YES